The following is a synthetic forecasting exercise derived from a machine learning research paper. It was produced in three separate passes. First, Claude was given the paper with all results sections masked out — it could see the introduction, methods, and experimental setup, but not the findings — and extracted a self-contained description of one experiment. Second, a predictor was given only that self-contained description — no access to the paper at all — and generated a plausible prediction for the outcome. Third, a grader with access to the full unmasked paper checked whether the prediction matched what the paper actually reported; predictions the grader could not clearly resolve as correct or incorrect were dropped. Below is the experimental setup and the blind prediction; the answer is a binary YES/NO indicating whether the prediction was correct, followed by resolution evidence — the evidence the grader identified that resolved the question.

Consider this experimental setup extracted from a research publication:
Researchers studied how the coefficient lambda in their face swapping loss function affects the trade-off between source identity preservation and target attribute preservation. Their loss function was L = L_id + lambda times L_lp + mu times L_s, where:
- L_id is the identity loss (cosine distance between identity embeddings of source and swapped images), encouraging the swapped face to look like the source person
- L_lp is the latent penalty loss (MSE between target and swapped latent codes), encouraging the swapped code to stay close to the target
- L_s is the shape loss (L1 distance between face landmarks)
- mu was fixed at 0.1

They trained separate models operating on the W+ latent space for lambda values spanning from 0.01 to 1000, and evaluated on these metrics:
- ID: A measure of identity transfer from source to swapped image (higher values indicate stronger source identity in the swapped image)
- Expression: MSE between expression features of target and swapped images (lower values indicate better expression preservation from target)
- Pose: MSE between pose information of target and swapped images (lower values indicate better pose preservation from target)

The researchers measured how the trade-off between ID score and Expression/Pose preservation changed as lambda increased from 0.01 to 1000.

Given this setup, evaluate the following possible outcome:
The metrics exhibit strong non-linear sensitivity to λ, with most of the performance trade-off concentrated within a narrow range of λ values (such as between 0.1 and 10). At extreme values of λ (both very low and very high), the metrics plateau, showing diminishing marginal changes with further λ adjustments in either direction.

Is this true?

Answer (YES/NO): NO